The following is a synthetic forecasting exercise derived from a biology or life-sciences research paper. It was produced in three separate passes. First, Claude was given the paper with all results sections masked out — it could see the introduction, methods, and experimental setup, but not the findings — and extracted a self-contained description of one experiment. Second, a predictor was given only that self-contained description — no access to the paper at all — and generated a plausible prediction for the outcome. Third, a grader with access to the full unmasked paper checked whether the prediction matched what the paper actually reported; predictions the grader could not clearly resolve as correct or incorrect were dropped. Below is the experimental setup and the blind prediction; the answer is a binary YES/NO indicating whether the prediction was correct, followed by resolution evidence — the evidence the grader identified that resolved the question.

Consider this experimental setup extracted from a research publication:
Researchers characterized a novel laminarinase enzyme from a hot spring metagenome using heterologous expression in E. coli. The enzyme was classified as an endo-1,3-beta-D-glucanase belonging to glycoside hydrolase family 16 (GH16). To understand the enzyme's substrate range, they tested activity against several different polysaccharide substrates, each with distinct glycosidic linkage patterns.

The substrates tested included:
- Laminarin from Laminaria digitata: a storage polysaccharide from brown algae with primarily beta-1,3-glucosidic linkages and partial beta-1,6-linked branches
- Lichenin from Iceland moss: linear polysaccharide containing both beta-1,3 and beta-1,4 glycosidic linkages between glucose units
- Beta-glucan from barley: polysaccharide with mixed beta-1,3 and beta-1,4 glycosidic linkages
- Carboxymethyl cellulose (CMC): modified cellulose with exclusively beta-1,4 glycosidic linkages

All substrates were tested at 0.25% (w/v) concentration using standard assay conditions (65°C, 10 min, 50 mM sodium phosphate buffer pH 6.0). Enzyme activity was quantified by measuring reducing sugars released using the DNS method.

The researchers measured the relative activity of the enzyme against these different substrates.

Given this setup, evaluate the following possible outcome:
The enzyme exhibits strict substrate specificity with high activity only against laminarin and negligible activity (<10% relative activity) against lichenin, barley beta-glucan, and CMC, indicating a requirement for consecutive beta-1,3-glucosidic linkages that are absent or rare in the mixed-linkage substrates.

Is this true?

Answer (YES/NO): NO